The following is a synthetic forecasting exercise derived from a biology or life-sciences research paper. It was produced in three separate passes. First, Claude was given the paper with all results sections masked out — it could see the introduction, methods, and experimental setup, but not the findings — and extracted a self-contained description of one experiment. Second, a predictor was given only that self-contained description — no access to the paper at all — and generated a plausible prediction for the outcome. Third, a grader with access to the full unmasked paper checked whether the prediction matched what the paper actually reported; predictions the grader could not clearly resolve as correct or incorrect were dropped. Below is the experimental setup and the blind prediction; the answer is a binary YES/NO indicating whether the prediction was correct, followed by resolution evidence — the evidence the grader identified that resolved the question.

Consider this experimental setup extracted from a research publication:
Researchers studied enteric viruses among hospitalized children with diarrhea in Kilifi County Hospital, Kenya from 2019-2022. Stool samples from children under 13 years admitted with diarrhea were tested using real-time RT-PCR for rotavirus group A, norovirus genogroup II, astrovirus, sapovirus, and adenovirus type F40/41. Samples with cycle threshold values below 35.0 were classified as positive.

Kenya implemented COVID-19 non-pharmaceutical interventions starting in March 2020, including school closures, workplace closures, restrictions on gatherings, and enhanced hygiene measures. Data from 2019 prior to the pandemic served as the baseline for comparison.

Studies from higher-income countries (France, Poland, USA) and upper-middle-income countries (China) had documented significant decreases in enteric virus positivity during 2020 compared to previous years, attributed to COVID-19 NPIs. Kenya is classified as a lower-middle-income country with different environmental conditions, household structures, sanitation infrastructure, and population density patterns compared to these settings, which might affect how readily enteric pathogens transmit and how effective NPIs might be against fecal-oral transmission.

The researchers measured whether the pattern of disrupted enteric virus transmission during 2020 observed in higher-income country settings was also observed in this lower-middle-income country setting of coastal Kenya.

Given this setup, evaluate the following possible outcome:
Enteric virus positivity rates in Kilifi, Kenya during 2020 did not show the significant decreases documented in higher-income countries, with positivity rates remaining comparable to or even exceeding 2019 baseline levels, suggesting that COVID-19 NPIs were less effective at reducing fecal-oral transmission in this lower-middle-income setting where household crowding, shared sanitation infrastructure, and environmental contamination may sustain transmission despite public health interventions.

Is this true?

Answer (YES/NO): NO